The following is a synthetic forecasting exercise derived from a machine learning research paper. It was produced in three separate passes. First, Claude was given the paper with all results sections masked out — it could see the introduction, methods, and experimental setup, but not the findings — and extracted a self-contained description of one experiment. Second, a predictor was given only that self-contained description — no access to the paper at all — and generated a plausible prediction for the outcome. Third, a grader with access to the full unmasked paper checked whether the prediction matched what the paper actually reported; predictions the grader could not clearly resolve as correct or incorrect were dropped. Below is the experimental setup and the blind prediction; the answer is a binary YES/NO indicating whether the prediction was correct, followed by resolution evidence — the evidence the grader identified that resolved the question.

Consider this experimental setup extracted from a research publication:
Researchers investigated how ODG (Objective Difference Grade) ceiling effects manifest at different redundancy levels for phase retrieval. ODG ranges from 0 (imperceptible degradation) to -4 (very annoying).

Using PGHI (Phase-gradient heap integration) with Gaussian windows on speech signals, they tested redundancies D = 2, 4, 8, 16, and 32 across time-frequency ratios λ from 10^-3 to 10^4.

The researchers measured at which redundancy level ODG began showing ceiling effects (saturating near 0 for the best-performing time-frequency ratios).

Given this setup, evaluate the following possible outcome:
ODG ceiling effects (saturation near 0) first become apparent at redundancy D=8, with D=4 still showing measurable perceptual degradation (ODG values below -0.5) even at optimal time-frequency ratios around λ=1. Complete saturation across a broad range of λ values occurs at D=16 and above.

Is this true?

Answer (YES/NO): NO